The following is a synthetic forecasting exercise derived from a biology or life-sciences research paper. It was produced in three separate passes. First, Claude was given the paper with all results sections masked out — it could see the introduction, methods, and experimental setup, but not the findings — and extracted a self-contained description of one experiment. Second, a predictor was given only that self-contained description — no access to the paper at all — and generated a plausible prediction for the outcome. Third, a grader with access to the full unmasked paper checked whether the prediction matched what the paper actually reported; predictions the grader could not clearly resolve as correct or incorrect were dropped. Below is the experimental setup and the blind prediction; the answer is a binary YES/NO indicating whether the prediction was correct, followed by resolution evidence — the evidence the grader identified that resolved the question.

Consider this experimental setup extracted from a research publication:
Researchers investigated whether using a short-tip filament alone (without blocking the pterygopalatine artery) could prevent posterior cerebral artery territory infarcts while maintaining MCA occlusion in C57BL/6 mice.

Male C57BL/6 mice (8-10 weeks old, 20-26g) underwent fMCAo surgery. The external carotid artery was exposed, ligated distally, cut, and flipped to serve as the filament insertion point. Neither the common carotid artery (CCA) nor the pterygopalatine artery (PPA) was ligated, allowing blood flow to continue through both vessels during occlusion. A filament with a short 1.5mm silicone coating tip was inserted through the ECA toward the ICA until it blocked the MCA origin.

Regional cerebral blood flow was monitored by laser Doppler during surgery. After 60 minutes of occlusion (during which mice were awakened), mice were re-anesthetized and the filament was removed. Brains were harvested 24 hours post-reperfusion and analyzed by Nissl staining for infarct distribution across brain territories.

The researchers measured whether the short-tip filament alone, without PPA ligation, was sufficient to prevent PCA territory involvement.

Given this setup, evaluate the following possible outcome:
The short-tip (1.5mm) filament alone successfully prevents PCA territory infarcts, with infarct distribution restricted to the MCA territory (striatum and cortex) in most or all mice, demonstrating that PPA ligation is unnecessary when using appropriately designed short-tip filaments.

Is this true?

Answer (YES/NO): NO